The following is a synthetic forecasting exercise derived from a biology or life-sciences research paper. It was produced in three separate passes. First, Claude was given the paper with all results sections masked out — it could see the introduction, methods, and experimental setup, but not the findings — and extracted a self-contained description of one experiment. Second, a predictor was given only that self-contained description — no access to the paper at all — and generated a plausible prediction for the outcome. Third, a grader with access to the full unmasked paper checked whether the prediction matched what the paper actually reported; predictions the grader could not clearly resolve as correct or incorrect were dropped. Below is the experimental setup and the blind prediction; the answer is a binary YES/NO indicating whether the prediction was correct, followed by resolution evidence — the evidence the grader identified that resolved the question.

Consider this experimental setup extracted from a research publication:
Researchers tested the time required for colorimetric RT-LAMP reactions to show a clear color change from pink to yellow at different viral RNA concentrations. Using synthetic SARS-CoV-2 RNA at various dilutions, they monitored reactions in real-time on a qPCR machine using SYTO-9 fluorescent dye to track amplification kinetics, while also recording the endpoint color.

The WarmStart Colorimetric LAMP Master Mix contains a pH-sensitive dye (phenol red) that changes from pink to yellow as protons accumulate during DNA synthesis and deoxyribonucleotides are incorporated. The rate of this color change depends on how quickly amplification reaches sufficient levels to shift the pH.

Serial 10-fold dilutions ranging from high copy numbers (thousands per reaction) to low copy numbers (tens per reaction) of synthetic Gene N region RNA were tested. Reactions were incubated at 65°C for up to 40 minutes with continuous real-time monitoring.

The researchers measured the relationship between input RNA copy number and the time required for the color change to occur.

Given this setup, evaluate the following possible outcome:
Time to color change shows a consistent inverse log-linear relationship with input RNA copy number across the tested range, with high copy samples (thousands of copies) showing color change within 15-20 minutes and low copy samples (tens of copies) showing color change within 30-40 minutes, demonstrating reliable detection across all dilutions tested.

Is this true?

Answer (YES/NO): NO